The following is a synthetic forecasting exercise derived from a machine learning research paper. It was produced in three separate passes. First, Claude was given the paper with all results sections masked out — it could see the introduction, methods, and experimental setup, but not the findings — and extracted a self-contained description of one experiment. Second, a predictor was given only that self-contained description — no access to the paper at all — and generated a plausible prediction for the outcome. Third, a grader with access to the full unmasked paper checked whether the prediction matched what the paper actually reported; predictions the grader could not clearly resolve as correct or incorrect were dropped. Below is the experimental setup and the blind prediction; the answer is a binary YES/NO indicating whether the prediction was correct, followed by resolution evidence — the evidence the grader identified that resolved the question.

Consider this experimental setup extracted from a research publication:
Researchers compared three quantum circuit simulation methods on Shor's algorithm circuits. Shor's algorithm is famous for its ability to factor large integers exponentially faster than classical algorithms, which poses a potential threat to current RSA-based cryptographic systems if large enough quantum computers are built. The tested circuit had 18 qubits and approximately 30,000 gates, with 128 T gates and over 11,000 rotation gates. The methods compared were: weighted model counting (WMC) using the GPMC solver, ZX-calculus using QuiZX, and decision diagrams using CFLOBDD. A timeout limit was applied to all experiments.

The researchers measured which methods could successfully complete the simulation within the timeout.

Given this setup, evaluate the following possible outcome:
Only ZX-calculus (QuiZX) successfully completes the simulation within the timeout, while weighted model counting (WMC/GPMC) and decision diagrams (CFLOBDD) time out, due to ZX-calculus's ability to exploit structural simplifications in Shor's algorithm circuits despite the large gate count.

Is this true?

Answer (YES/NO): NO